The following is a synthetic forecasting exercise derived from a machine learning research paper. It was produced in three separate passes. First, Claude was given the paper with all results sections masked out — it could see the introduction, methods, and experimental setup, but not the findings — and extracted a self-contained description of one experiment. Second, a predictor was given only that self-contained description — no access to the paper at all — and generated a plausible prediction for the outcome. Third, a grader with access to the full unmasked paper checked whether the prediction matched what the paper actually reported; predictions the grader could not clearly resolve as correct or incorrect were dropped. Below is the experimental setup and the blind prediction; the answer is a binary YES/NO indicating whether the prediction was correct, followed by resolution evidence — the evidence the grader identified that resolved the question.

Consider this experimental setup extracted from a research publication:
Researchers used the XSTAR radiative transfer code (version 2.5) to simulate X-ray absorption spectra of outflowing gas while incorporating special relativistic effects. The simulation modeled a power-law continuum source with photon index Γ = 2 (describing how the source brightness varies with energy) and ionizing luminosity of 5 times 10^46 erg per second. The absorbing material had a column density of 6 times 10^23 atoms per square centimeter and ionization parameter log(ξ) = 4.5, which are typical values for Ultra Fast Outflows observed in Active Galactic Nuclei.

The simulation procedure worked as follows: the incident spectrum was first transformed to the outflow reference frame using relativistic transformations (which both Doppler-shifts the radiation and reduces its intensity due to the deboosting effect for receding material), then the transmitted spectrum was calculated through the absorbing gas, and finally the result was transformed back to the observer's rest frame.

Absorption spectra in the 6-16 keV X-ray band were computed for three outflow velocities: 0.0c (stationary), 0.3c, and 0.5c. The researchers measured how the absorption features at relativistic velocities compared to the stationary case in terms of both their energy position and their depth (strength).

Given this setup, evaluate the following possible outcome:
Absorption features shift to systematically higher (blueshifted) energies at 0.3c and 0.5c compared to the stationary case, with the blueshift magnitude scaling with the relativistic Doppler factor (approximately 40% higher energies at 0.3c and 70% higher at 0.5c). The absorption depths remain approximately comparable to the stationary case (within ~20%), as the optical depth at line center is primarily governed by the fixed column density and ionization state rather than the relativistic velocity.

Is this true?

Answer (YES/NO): NO